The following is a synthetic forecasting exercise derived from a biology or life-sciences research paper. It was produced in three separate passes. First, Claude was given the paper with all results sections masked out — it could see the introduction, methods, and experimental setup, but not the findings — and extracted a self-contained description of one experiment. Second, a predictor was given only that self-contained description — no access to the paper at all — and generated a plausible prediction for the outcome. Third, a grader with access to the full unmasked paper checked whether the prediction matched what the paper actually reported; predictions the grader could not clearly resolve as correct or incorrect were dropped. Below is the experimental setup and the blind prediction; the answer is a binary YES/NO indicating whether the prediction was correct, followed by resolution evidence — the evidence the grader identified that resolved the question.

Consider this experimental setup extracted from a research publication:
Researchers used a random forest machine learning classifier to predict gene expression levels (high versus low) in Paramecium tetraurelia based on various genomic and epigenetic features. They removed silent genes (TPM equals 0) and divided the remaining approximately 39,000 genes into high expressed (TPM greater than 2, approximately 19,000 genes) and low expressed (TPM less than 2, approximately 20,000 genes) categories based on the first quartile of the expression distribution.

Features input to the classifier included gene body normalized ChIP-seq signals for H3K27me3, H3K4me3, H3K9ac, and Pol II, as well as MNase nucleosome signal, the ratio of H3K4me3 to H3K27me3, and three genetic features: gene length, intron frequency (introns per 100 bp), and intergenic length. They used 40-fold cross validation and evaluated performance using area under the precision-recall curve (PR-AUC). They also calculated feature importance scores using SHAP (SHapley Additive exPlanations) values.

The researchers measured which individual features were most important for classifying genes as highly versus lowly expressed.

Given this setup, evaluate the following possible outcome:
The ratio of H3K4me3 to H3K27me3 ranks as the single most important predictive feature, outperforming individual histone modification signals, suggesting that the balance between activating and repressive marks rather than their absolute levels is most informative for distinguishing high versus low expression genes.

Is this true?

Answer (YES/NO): NO